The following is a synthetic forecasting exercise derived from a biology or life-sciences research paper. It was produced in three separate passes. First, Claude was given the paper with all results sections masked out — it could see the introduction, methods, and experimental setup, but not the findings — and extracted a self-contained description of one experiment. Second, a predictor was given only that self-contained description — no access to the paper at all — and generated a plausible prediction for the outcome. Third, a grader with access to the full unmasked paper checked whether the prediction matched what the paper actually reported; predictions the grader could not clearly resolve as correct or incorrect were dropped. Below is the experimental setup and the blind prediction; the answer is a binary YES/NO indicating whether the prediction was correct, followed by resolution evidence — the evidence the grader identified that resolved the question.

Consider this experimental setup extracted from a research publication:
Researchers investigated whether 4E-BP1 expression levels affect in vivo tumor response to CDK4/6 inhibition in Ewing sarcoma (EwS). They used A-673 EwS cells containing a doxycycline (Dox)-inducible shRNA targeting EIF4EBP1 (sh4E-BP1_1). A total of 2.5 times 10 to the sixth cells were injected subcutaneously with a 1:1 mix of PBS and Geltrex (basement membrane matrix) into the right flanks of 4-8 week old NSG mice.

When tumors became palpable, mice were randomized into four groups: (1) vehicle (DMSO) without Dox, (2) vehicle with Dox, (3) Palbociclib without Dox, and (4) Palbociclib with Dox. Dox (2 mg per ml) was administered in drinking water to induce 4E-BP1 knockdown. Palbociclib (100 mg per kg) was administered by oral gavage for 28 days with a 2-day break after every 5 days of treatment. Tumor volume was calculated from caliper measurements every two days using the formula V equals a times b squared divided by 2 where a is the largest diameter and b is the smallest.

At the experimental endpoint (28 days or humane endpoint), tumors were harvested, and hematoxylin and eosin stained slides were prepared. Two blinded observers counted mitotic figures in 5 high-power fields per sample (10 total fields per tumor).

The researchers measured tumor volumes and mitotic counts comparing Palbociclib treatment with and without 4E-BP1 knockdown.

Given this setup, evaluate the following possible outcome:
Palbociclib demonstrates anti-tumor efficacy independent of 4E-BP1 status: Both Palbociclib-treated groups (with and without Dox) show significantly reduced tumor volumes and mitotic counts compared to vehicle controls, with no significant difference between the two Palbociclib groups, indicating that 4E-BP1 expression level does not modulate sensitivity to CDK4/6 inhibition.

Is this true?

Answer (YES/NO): NO